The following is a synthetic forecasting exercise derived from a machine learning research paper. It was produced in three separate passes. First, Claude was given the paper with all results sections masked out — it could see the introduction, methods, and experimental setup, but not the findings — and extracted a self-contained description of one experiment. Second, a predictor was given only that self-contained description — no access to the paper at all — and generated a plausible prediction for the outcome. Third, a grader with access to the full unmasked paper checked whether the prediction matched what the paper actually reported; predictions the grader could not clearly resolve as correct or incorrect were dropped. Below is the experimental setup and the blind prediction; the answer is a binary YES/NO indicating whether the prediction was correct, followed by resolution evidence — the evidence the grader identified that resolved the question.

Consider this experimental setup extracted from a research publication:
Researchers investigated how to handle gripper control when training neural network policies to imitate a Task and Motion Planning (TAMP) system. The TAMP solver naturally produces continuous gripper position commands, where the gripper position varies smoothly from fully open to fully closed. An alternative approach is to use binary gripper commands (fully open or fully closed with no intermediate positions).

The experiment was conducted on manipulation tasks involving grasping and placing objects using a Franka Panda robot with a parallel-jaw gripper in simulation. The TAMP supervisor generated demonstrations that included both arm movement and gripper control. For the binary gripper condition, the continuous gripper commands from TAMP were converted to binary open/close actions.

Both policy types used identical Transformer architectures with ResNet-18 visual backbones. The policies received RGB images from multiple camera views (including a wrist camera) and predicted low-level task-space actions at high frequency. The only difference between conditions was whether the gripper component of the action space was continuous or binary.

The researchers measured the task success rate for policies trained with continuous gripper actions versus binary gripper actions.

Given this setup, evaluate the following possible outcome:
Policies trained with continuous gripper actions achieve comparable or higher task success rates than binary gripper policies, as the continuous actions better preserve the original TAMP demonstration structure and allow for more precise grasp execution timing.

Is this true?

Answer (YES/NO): NO